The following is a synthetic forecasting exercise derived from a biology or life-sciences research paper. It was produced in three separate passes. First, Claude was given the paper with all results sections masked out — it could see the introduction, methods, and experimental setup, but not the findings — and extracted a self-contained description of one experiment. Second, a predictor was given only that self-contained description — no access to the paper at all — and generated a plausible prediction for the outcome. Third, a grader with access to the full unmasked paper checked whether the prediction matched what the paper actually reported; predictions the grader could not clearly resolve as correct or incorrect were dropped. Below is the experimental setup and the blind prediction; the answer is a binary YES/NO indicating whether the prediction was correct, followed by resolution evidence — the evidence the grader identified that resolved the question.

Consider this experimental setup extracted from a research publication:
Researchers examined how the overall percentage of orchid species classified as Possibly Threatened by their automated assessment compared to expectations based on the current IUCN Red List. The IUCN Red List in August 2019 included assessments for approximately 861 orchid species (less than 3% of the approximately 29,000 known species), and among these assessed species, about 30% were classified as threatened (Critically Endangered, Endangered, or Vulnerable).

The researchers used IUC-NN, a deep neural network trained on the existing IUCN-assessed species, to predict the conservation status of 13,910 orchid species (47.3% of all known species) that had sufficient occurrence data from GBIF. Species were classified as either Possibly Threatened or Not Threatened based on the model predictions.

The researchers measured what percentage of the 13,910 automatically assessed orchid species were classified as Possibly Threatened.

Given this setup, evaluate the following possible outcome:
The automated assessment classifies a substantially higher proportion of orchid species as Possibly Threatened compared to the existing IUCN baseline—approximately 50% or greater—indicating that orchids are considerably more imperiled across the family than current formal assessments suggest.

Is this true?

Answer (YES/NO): NO